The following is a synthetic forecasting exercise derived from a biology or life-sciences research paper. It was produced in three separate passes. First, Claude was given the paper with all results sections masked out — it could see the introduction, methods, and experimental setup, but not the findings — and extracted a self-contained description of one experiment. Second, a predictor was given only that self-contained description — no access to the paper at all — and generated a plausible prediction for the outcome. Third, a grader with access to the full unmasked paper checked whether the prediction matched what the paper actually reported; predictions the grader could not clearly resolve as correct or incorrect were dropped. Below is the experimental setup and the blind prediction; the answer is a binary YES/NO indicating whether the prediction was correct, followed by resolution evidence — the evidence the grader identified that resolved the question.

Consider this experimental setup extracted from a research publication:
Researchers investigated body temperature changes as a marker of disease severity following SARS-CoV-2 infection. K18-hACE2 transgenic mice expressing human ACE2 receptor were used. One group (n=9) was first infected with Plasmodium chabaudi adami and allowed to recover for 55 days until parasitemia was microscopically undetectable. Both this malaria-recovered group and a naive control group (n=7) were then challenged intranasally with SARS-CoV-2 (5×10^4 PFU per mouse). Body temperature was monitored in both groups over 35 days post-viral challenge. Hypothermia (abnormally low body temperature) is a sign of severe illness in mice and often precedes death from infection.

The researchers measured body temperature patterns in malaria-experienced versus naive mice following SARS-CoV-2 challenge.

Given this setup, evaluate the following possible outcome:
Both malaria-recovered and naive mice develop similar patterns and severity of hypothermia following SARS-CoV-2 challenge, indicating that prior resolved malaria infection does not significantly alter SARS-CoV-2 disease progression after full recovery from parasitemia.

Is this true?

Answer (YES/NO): NO